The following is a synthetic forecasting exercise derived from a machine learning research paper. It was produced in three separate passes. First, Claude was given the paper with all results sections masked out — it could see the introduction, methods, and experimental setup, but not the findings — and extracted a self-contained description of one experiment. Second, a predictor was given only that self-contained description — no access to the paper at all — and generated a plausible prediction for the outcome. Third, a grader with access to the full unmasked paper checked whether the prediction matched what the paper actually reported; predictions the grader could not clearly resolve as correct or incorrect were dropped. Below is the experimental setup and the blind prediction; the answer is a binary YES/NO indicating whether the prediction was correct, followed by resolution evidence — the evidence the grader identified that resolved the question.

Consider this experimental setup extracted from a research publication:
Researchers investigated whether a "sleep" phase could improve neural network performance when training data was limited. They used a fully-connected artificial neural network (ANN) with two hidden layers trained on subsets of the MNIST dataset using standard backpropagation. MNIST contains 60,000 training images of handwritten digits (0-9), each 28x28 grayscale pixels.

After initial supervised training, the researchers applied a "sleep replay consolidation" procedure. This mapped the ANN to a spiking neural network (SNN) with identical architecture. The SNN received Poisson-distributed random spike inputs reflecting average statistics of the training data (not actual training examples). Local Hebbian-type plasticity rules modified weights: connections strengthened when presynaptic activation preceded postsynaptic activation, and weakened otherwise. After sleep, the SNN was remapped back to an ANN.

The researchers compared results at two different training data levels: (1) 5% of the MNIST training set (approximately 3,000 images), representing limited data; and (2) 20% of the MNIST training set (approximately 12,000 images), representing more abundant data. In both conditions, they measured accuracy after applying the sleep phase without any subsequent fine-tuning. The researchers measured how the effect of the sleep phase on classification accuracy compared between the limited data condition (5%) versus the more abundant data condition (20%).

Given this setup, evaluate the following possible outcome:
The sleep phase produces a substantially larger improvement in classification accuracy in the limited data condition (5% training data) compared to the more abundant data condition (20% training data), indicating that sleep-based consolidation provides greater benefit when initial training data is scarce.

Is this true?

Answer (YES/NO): YES